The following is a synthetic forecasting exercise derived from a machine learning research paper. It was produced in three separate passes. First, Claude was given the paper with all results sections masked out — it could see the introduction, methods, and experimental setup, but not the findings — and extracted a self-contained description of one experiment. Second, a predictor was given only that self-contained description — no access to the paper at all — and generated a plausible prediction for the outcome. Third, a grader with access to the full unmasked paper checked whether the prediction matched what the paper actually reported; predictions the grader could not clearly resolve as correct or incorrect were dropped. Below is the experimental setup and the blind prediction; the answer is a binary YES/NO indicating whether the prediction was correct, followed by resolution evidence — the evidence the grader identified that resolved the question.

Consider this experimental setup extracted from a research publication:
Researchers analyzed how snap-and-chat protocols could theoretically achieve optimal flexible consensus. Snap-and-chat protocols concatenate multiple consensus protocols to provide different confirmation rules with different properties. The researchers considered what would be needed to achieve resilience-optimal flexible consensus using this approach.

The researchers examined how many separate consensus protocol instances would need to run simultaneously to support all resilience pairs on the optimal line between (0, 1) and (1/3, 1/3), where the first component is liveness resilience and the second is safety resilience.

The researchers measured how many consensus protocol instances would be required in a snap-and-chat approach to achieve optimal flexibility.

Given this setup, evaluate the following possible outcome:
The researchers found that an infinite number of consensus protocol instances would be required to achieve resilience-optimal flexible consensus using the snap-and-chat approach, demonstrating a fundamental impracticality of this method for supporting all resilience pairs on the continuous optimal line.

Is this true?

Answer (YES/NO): NO